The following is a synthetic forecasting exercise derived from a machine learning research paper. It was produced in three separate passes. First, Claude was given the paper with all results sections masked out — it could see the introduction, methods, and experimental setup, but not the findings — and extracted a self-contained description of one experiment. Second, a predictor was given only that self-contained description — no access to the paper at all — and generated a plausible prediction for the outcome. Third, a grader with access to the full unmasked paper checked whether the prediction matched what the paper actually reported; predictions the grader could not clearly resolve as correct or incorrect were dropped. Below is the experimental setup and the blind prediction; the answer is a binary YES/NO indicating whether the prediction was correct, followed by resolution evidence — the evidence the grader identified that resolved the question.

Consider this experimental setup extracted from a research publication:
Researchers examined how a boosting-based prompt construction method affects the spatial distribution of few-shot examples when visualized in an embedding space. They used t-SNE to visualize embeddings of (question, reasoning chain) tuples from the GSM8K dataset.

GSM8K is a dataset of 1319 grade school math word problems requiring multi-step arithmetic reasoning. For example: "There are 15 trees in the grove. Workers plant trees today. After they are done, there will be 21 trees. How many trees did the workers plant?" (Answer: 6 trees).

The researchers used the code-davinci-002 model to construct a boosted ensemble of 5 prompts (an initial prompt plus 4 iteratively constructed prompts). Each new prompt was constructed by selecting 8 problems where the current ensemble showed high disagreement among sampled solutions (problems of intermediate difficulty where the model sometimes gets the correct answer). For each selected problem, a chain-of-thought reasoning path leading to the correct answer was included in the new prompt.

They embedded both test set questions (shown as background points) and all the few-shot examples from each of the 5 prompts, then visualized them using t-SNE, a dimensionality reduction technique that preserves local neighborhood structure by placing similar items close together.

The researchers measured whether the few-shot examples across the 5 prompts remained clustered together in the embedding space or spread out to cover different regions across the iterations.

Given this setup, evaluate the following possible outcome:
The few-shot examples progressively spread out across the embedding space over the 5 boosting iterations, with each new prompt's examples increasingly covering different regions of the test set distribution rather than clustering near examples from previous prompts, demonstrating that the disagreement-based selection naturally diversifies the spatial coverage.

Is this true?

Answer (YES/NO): YES